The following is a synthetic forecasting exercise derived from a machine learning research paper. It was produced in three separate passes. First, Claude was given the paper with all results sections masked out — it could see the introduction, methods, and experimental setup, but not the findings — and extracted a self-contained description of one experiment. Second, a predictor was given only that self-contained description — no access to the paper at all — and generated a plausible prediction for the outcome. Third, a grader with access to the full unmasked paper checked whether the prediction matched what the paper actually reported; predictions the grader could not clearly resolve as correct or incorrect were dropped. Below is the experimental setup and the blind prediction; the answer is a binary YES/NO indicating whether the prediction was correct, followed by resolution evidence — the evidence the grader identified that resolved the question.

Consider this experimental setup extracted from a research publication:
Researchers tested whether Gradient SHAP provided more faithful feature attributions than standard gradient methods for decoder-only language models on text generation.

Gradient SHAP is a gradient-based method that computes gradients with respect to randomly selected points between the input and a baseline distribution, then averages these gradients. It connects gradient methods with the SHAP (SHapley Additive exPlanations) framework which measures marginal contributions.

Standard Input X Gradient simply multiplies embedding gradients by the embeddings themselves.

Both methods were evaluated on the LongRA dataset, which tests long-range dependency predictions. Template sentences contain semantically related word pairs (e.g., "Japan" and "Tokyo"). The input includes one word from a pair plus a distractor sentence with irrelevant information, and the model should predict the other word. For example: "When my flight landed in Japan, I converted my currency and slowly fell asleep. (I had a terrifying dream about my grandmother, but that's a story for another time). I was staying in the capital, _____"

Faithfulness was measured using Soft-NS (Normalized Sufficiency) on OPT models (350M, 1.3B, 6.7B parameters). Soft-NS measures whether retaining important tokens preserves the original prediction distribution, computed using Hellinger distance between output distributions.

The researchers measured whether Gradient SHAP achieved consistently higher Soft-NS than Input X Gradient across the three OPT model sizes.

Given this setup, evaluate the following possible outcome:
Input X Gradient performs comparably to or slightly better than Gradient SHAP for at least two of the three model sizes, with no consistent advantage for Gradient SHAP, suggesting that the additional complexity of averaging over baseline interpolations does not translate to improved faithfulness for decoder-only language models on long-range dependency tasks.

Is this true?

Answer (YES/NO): YES